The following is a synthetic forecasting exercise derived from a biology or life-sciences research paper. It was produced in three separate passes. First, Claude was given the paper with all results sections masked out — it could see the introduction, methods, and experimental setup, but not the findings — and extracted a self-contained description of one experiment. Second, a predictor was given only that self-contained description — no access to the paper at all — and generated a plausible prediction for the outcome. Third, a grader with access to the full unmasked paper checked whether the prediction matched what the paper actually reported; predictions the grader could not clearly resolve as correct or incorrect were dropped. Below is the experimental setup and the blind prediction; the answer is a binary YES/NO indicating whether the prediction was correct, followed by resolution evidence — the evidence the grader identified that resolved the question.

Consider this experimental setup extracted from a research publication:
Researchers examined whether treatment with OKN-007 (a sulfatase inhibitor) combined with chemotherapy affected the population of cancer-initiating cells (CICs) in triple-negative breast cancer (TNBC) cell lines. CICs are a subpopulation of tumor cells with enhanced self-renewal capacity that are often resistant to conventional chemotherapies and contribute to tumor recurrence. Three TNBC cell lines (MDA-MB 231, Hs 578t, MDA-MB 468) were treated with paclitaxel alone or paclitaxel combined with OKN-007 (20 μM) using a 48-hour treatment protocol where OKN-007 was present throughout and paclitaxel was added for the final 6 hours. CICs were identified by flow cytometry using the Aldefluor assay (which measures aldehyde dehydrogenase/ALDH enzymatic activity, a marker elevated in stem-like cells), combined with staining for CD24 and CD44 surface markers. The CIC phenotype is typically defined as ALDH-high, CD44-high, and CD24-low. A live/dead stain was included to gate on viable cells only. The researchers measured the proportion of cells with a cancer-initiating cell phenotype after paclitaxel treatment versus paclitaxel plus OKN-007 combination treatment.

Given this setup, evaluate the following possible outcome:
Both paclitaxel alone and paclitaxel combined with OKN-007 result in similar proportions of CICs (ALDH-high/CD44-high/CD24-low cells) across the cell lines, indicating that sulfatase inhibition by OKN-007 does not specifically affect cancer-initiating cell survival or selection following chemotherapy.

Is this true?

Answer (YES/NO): NO